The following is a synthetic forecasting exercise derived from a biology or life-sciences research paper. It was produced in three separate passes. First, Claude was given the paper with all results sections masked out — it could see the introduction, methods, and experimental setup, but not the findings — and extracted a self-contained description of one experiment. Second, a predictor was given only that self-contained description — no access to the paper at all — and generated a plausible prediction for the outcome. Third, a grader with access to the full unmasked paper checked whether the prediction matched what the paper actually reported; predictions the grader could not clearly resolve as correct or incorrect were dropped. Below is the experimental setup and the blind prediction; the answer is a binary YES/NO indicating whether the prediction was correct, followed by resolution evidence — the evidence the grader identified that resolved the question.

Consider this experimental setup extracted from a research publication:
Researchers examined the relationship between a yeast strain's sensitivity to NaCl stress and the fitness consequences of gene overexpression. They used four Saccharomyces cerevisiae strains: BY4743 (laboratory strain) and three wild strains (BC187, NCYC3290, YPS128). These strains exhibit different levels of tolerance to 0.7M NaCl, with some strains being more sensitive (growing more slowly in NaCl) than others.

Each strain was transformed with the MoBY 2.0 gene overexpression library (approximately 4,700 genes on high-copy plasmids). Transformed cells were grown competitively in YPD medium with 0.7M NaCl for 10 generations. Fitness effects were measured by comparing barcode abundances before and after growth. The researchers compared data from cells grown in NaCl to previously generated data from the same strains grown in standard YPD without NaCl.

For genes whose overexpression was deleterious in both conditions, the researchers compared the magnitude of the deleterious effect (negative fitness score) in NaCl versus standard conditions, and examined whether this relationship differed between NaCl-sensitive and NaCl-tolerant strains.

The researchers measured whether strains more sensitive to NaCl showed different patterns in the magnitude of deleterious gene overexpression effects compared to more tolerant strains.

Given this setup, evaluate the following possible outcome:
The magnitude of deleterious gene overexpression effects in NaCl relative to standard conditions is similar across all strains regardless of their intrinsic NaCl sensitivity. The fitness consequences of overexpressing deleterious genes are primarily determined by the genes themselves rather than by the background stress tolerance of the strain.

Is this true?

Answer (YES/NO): NO